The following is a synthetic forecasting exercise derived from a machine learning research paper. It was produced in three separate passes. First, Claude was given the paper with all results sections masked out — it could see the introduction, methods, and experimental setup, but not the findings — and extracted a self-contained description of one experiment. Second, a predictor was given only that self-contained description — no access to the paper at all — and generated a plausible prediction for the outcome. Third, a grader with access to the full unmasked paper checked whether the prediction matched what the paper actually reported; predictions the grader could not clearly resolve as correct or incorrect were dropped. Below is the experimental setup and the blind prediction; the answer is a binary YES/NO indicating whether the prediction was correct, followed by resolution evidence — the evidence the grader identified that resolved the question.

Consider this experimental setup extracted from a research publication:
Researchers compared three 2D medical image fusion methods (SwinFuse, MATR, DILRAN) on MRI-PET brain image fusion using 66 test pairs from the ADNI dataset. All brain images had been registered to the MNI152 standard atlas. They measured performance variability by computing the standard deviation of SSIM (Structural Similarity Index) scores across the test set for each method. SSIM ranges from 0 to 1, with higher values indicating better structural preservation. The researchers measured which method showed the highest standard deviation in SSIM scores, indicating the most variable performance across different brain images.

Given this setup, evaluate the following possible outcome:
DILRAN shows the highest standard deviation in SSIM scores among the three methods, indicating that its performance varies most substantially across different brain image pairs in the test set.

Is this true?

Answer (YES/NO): NO